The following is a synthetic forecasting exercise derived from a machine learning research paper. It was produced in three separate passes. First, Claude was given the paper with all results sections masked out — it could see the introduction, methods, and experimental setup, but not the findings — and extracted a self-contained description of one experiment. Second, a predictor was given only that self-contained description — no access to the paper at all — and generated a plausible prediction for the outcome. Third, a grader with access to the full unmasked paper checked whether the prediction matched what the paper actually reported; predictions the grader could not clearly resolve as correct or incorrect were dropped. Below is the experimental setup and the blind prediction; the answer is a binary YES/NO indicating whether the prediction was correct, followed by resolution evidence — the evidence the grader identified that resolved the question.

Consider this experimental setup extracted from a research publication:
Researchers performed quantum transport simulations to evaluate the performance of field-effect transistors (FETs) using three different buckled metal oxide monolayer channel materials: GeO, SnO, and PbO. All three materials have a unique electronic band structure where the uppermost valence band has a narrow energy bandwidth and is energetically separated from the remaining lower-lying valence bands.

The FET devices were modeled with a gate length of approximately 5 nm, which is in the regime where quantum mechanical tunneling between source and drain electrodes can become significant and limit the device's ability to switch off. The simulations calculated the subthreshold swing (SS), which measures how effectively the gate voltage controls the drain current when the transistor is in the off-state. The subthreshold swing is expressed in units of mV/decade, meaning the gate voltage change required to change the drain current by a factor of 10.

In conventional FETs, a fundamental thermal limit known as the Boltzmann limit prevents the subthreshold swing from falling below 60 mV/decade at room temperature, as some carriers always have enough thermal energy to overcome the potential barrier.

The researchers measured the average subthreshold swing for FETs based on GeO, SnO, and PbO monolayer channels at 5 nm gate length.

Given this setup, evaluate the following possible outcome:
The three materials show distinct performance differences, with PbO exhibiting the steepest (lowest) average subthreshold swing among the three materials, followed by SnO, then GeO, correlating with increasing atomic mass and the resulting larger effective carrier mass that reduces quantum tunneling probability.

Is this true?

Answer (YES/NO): NO